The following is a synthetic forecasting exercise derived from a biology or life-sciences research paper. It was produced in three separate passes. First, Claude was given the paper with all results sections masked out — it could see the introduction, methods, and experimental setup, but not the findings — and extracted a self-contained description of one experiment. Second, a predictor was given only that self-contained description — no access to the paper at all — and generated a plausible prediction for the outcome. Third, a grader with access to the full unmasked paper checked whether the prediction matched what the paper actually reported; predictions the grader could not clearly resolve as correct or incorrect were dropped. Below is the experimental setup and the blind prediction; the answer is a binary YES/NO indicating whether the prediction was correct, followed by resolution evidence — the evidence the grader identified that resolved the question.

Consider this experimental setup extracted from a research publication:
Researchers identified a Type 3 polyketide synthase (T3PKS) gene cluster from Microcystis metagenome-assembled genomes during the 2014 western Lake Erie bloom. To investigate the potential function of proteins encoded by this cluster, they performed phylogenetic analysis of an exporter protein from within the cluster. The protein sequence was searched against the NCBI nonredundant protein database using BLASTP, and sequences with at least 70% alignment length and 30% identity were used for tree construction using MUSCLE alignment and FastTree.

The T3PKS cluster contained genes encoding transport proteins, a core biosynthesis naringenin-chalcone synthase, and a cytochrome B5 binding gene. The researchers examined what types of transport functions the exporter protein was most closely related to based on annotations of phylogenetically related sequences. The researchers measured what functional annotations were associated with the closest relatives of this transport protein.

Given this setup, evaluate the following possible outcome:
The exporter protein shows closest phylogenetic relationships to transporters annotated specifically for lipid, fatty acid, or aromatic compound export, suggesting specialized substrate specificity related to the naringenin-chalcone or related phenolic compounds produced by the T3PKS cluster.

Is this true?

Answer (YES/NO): NO